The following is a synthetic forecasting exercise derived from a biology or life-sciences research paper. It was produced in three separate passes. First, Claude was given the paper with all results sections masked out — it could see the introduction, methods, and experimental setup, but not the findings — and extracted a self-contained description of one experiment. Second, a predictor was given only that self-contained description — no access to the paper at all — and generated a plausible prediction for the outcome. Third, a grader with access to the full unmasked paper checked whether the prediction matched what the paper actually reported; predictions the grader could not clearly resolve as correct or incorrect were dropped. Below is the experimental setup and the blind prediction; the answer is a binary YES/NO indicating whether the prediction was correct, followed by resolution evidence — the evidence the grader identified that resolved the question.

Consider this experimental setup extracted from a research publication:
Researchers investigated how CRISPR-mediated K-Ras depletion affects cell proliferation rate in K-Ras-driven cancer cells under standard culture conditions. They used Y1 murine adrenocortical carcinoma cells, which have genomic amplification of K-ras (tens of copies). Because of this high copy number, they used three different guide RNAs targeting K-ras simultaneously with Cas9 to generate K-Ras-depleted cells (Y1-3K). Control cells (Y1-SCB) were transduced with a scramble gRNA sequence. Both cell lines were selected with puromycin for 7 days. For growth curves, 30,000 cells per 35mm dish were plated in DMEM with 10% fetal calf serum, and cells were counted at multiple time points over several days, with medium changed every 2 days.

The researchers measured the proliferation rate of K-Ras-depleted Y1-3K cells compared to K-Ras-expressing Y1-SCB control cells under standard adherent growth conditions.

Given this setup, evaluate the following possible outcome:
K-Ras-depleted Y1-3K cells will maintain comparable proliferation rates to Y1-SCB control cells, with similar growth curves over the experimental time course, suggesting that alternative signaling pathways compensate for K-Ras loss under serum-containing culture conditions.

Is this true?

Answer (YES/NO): NO